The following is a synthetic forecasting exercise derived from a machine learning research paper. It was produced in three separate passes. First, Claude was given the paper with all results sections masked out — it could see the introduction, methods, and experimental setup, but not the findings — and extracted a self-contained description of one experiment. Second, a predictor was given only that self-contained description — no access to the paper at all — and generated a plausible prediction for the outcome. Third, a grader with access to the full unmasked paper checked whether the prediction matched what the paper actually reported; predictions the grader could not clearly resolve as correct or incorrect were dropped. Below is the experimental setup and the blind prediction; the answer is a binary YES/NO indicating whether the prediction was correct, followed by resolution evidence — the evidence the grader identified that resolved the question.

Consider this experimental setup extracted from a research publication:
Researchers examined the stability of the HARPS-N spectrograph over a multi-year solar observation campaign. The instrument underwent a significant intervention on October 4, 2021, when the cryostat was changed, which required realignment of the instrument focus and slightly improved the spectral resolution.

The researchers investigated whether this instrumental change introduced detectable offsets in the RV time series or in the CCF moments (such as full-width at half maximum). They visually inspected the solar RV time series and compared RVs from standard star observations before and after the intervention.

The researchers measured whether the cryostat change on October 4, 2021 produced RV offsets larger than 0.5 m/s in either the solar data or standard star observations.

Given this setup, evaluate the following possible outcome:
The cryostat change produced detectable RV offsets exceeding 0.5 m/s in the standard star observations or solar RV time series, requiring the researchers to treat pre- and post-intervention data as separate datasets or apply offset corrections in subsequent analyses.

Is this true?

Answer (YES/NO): NO